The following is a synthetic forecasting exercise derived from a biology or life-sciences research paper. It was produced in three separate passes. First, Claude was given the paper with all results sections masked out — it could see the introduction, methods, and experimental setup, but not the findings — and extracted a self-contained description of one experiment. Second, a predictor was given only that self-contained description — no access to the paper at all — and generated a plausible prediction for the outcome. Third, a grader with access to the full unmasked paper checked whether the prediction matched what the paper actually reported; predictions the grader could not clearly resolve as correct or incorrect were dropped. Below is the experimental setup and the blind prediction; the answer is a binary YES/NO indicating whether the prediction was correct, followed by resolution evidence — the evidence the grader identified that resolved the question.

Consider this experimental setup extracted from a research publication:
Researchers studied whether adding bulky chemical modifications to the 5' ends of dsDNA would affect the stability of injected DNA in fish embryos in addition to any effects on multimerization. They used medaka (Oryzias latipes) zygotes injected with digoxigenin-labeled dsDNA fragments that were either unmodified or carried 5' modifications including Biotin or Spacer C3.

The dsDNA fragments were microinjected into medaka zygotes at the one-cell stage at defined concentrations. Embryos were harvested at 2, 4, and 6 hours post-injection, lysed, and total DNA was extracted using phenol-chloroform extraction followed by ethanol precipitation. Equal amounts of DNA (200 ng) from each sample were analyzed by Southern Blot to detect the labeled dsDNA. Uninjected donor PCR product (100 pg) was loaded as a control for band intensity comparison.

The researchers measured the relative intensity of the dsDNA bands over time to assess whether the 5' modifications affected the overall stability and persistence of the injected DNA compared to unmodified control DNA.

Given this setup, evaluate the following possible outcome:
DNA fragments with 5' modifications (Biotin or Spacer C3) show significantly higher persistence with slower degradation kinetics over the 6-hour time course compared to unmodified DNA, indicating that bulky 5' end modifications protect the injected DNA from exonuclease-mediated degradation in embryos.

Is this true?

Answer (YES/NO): NO